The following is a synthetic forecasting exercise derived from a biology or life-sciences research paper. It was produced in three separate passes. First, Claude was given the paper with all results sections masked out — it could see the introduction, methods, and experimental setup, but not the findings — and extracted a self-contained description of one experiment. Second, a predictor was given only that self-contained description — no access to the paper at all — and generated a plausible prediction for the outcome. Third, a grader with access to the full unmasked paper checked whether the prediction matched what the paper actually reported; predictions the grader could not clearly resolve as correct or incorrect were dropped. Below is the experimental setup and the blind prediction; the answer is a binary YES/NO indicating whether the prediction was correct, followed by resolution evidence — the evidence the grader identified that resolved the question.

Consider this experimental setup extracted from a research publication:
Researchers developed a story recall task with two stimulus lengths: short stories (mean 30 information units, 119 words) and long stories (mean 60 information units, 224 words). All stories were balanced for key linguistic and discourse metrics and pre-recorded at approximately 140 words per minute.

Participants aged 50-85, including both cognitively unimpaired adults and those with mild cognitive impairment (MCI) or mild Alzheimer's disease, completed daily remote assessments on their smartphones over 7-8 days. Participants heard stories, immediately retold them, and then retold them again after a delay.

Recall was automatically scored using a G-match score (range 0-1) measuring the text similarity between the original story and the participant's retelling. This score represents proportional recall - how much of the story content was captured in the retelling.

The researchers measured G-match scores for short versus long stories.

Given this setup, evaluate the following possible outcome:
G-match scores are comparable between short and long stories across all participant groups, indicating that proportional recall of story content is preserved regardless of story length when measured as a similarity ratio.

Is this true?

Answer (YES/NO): NO